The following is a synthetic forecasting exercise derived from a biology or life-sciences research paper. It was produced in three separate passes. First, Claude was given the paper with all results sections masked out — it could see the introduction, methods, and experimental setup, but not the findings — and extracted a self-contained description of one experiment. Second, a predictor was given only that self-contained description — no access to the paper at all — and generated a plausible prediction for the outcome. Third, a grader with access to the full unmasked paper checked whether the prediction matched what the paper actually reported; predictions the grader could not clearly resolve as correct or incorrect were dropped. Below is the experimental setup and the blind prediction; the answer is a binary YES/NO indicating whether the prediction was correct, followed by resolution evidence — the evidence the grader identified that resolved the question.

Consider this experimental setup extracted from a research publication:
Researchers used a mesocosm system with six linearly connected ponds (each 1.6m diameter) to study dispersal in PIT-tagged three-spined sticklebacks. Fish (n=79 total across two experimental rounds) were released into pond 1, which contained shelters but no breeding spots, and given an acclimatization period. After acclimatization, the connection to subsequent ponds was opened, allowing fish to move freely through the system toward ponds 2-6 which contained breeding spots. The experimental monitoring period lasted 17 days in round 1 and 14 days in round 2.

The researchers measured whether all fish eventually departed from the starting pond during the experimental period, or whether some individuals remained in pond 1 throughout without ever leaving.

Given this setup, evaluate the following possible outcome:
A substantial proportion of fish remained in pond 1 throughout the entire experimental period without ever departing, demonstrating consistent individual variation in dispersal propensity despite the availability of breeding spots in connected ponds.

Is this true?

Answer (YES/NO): NO